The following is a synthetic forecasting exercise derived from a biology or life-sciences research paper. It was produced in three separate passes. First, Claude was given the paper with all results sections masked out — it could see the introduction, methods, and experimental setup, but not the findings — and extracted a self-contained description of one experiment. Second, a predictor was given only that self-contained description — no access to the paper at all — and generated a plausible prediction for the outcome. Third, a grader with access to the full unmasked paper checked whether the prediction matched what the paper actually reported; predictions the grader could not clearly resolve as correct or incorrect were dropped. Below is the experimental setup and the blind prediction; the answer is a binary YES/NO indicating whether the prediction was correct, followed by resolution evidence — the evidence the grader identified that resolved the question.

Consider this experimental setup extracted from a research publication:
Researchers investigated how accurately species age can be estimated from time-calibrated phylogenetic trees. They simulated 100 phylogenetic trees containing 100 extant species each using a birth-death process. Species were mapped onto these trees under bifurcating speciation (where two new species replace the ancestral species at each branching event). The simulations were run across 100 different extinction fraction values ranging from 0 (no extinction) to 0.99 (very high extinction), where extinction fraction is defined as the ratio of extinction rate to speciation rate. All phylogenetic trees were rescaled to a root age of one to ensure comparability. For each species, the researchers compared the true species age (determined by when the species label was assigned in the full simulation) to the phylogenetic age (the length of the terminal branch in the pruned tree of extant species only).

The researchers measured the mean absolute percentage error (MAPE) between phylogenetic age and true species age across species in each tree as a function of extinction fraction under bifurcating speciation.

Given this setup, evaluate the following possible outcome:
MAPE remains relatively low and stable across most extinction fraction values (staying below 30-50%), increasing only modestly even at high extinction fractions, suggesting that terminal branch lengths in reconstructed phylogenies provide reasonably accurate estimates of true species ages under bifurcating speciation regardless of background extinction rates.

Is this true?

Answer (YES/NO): NO